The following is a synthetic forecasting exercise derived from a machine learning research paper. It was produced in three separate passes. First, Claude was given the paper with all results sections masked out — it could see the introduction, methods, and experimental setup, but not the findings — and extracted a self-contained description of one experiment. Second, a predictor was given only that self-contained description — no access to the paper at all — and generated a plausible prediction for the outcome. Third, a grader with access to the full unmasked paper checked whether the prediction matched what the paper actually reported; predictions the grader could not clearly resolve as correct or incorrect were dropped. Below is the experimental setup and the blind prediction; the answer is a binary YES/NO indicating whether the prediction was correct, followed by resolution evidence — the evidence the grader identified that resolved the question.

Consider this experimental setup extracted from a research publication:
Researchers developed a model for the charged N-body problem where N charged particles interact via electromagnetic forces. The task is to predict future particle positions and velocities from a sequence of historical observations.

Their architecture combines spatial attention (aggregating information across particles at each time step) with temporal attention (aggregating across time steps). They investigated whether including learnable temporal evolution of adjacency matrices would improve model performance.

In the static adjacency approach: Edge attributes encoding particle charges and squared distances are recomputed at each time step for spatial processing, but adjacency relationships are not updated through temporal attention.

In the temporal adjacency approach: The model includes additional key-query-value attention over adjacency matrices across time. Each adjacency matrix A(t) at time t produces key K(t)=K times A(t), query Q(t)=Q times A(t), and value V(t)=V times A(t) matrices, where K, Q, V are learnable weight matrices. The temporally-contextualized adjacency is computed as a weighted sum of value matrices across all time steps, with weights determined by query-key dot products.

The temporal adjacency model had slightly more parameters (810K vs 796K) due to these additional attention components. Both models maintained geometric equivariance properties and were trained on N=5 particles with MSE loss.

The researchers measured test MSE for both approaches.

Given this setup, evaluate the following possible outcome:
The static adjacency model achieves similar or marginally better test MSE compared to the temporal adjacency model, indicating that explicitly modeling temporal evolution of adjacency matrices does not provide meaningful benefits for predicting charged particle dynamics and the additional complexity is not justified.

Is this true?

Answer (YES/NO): YES